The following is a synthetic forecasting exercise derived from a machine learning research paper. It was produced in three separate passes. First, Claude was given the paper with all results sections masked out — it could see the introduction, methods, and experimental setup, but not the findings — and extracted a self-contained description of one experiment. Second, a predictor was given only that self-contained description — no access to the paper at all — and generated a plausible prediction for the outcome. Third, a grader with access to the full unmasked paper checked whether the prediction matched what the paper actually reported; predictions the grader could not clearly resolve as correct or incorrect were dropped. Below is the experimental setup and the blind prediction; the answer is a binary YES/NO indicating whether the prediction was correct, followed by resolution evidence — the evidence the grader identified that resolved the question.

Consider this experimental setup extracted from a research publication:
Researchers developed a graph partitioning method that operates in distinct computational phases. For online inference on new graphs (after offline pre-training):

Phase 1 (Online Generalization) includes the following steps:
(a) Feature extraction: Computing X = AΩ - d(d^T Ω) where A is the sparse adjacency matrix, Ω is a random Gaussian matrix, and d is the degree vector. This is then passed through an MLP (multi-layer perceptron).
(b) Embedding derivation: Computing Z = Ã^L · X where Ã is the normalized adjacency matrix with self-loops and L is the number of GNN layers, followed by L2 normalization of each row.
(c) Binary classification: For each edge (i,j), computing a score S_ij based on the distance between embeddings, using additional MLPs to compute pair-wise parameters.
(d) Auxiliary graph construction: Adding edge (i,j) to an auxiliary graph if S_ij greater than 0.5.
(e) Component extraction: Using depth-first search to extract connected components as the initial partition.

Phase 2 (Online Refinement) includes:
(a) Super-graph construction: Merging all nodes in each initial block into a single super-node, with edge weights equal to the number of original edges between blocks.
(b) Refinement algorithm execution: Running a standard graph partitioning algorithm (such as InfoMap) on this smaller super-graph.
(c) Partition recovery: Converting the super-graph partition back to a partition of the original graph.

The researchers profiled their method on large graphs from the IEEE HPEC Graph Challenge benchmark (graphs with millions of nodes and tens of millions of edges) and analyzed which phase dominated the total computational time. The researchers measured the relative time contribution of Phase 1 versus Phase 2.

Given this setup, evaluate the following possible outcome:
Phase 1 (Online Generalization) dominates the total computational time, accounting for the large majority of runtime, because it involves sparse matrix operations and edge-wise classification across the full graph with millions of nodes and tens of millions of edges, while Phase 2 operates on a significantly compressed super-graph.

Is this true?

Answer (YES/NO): NO